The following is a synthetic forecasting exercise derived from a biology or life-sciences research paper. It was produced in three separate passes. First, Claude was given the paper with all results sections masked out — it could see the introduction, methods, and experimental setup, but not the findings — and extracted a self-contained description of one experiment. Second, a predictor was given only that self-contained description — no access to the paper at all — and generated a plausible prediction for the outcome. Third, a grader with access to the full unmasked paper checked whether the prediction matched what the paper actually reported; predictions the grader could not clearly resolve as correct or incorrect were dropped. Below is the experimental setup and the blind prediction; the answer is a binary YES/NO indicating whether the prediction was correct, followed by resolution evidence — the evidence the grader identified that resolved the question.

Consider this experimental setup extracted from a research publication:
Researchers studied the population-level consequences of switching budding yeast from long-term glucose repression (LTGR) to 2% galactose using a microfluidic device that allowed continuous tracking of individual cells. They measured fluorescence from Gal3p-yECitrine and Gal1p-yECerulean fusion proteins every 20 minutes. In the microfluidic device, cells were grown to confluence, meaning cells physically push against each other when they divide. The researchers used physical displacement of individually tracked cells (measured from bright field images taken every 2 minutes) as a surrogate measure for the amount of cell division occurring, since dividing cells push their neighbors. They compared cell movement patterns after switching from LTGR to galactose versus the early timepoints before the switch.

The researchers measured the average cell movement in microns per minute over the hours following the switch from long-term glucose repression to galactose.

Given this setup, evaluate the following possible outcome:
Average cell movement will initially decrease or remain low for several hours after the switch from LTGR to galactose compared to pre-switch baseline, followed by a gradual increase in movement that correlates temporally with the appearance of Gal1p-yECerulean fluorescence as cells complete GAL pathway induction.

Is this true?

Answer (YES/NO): YES